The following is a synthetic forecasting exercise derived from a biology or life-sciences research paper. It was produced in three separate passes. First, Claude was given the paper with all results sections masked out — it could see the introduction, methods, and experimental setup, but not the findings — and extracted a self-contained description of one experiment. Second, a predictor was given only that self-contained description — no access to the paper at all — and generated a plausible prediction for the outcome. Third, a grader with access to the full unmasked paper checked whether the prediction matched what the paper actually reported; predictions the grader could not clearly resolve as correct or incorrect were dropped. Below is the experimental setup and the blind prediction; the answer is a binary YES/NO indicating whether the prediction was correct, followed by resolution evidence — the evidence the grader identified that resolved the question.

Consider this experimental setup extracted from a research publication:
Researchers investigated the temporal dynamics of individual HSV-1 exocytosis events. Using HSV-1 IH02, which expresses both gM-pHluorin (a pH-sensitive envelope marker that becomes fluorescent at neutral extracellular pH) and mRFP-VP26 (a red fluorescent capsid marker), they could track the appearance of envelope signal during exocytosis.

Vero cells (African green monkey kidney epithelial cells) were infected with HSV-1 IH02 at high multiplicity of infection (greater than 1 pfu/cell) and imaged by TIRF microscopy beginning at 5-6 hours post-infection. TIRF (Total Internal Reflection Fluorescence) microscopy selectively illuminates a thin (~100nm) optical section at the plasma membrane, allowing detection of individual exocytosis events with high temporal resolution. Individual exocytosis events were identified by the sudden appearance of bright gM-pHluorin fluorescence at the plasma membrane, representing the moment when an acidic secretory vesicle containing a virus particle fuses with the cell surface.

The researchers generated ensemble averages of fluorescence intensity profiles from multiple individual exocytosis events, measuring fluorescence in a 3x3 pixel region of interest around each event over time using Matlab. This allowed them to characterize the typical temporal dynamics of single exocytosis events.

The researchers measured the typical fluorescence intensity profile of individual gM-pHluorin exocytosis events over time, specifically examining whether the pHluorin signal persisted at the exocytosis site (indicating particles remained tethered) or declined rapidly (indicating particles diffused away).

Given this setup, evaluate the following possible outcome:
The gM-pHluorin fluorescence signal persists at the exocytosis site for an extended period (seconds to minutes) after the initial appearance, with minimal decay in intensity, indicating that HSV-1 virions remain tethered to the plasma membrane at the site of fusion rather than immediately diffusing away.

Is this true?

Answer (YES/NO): NO